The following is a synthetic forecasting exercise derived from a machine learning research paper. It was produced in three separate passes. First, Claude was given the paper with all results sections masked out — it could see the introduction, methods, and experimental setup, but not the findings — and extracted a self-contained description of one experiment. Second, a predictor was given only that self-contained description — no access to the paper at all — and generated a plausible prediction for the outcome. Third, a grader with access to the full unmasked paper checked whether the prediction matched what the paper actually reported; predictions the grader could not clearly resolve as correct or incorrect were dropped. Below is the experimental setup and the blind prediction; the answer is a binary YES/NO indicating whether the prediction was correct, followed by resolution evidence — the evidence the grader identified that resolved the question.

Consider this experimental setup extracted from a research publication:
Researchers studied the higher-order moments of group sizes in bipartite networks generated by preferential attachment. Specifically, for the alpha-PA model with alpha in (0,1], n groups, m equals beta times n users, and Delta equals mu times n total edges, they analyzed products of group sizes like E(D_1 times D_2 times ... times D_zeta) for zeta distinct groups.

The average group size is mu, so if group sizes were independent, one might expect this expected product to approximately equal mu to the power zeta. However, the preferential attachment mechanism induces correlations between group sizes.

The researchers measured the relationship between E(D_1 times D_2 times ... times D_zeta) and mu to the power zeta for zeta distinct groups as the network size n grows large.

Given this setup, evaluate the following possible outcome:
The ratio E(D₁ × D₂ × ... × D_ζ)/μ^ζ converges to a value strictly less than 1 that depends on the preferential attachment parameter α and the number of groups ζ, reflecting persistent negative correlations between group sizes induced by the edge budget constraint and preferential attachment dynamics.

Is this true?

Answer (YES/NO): NO